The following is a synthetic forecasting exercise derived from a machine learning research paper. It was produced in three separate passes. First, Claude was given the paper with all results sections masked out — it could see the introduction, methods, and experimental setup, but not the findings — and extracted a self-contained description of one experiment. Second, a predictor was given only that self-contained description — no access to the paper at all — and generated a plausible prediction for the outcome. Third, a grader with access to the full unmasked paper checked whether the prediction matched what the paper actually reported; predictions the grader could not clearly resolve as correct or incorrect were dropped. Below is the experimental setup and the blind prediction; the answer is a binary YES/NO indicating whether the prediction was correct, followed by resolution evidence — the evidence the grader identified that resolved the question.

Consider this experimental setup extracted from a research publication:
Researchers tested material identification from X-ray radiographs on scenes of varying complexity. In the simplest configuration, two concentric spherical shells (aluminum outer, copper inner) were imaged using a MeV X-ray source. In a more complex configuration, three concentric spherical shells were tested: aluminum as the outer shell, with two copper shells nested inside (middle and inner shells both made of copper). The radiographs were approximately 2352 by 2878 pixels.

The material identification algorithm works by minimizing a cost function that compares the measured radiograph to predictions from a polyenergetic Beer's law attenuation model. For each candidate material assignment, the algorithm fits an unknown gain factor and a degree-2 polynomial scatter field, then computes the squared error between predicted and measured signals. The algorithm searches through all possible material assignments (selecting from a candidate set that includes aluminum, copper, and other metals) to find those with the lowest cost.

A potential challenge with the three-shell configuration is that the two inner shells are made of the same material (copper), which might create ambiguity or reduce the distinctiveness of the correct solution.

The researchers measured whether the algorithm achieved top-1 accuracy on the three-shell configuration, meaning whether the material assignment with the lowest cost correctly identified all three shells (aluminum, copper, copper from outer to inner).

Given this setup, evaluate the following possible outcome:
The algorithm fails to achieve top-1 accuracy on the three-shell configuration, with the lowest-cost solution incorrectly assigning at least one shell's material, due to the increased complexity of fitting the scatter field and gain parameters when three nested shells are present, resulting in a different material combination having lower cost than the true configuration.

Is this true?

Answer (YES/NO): YES